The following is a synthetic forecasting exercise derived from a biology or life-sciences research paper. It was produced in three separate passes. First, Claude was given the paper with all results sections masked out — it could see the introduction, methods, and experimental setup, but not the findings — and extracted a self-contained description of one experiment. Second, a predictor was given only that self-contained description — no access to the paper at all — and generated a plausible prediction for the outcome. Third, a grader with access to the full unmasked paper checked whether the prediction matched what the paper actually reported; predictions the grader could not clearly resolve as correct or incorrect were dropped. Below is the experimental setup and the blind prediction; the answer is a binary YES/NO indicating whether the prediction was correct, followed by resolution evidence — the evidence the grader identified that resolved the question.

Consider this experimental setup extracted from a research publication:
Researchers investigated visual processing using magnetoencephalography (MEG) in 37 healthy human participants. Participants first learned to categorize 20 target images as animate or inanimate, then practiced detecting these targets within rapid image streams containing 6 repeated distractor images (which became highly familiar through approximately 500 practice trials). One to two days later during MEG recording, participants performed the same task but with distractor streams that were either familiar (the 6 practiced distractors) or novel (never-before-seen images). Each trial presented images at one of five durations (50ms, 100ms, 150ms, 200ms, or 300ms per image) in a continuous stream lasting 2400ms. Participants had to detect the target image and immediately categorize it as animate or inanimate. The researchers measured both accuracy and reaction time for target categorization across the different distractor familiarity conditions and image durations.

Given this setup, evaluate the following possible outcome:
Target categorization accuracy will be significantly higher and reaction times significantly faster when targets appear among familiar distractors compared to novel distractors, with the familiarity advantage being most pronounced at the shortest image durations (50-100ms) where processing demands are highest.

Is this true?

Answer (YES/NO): YES